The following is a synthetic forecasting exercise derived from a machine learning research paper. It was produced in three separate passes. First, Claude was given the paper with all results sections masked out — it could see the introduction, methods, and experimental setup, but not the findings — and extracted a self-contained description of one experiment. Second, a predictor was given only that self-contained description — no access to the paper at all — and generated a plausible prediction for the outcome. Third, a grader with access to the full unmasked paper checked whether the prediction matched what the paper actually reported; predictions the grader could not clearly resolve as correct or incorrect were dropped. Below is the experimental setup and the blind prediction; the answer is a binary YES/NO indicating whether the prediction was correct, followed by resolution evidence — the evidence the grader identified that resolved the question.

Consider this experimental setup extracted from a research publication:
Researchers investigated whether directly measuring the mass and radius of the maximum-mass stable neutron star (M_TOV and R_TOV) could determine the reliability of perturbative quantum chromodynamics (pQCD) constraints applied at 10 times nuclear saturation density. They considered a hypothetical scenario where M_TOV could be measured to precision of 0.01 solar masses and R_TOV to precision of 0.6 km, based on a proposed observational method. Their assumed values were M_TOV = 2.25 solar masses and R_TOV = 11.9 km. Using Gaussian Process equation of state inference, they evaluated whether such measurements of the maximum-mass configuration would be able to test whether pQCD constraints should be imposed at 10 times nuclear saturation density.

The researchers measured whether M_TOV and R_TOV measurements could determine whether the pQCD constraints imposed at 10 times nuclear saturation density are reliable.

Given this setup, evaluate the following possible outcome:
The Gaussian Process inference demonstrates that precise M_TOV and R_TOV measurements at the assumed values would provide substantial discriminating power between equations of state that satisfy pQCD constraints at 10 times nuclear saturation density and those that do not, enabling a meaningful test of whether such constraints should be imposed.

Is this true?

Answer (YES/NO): YES